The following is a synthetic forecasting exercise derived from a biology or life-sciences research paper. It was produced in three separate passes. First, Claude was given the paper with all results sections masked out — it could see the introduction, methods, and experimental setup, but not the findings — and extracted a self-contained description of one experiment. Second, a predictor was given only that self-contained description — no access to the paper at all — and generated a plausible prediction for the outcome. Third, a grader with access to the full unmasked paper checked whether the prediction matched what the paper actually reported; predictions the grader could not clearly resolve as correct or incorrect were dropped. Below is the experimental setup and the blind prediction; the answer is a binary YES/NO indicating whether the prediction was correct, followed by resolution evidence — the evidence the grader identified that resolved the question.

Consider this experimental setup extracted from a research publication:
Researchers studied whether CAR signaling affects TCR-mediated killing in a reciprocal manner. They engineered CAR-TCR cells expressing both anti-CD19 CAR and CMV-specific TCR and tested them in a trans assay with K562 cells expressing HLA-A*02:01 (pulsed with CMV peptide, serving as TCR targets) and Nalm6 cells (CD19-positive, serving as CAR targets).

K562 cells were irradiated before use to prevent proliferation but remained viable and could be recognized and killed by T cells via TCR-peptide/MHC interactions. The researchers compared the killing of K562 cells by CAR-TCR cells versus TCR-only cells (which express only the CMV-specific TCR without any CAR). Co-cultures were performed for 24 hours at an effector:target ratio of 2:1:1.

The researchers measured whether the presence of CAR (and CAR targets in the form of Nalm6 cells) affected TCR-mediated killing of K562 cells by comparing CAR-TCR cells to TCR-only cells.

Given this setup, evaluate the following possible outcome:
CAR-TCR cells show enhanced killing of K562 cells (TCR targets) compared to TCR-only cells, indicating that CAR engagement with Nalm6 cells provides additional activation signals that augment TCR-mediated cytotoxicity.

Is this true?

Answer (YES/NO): NO